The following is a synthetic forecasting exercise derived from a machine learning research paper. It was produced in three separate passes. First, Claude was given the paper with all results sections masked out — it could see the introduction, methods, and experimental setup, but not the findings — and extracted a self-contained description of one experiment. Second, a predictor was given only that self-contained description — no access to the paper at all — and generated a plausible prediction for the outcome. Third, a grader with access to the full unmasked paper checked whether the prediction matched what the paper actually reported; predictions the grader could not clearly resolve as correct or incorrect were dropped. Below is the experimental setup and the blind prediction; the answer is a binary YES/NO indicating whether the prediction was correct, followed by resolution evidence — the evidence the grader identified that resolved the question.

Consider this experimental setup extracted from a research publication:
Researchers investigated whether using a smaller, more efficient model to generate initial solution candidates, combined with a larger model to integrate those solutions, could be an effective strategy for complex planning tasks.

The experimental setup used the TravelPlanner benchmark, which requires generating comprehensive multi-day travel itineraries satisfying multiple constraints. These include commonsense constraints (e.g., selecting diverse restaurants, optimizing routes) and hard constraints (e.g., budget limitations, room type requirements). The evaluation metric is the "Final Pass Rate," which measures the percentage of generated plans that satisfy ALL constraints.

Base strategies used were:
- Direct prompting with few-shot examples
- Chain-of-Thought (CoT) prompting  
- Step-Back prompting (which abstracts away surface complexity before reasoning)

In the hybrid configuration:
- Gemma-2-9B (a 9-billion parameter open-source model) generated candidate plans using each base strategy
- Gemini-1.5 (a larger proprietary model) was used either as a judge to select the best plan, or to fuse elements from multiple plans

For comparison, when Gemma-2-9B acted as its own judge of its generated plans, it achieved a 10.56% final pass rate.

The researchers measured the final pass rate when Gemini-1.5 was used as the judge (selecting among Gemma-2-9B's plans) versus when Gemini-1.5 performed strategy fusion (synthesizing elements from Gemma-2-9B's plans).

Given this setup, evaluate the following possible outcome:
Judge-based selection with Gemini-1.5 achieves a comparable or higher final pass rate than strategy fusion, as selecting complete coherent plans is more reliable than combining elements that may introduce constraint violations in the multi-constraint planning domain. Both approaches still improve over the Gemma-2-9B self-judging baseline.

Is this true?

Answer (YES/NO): NO